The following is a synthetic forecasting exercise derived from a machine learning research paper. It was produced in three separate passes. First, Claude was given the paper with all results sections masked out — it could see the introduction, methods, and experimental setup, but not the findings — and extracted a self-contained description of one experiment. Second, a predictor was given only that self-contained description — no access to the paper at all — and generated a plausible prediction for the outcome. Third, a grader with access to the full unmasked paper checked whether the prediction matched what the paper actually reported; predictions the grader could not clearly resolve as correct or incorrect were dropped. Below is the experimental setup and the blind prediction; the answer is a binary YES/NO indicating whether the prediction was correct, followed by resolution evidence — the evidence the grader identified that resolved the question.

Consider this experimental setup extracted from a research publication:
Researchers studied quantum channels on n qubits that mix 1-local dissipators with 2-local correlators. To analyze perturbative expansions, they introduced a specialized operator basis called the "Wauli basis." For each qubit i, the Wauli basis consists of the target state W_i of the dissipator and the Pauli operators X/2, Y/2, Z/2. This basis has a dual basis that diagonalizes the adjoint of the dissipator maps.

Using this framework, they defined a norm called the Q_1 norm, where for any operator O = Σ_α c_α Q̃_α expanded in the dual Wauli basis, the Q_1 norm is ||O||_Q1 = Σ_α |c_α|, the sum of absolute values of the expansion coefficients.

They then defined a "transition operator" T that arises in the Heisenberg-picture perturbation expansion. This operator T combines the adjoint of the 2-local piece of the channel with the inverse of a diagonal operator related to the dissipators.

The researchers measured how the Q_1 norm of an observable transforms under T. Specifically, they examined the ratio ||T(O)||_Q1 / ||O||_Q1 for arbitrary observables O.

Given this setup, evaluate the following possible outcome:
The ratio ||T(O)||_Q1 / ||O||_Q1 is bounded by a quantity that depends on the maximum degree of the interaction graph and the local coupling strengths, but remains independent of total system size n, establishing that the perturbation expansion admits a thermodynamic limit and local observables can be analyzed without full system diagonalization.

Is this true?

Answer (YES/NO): NO